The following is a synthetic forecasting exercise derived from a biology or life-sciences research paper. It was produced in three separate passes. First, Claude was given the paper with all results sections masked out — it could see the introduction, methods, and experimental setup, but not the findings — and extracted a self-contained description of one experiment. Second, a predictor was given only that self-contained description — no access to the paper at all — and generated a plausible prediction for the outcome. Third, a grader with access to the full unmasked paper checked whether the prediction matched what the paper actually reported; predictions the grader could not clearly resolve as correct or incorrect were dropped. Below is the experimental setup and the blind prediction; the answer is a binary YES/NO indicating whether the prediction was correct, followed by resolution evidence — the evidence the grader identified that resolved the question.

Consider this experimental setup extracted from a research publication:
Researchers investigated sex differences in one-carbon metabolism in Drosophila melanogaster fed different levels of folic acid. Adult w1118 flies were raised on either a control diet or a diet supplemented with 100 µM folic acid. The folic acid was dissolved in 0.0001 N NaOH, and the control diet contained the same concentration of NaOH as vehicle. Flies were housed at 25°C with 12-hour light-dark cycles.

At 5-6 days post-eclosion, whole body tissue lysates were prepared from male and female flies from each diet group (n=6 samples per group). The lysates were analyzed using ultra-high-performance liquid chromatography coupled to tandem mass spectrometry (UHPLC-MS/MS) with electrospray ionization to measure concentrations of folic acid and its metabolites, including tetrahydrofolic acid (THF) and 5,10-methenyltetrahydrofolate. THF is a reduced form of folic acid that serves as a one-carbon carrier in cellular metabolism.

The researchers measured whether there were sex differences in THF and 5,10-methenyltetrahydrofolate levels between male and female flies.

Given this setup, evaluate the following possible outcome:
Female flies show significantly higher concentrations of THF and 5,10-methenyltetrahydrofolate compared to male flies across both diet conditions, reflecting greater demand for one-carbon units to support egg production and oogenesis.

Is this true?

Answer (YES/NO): NO